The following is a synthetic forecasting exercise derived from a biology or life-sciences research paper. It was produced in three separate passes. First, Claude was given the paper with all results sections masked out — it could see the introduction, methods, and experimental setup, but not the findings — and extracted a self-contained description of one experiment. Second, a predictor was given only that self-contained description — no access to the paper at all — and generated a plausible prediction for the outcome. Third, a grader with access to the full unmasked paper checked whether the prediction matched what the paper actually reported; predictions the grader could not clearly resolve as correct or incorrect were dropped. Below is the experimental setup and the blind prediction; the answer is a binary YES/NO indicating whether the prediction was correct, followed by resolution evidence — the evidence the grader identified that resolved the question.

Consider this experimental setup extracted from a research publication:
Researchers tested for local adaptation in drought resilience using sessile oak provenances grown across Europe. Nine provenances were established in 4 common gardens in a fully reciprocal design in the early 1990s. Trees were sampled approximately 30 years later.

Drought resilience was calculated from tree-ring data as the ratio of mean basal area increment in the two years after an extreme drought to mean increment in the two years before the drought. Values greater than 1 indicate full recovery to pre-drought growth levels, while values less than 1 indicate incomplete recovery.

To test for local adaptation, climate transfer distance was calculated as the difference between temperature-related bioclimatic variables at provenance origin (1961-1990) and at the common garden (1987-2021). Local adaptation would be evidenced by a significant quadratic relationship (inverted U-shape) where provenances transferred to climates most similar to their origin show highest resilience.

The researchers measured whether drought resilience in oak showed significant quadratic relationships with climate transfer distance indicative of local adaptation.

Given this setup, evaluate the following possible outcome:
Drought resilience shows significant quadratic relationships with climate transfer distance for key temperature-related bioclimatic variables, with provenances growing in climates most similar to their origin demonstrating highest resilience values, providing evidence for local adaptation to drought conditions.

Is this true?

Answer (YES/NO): NO